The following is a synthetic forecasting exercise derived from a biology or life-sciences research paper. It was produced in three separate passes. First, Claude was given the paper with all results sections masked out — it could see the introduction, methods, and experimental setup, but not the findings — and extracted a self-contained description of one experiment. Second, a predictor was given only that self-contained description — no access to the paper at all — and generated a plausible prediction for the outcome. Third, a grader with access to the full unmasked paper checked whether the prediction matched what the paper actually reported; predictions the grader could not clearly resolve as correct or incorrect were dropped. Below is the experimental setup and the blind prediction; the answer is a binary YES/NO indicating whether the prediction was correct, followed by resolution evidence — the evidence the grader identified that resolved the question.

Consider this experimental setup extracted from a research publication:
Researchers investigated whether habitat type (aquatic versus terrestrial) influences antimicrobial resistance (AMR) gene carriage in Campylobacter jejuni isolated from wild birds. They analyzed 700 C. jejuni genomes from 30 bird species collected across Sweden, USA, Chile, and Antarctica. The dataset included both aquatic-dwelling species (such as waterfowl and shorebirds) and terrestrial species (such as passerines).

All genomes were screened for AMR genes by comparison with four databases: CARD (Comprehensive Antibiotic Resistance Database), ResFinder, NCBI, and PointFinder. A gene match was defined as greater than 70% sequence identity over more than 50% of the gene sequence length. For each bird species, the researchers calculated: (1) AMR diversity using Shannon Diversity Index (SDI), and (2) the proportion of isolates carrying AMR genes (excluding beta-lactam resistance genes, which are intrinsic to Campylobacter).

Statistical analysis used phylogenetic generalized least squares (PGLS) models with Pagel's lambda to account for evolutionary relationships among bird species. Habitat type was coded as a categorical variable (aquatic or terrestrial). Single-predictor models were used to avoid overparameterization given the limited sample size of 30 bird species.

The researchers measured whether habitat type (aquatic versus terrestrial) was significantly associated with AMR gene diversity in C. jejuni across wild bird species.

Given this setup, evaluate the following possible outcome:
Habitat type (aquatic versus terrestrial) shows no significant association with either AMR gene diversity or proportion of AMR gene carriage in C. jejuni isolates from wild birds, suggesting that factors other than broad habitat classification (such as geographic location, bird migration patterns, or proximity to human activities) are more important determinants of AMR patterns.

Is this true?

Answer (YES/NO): YES